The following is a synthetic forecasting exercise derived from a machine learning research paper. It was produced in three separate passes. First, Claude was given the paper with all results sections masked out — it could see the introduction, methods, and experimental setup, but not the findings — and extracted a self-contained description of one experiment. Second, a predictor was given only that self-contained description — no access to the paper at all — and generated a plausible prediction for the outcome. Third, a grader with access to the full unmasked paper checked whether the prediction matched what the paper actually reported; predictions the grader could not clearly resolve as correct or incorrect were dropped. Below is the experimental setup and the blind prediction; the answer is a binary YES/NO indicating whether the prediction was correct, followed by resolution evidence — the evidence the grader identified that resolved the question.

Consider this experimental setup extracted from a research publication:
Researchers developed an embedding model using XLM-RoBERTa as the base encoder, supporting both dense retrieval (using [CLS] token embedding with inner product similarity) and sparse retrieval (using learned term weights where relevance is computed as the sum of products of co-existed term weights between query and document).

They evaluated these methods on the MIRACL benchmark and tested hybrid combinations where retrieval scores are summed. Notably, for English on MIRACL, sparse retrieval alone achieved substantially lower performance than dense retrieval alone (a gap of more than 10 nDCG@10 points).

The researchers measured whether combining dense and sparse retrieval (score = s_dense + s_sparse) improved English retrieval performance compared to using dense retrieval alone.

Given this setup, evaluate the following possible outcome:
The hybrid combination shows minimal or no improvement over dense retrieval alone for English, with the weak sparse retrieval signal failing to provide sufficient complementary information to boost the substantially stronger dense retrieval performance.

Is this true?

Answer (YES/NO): NO